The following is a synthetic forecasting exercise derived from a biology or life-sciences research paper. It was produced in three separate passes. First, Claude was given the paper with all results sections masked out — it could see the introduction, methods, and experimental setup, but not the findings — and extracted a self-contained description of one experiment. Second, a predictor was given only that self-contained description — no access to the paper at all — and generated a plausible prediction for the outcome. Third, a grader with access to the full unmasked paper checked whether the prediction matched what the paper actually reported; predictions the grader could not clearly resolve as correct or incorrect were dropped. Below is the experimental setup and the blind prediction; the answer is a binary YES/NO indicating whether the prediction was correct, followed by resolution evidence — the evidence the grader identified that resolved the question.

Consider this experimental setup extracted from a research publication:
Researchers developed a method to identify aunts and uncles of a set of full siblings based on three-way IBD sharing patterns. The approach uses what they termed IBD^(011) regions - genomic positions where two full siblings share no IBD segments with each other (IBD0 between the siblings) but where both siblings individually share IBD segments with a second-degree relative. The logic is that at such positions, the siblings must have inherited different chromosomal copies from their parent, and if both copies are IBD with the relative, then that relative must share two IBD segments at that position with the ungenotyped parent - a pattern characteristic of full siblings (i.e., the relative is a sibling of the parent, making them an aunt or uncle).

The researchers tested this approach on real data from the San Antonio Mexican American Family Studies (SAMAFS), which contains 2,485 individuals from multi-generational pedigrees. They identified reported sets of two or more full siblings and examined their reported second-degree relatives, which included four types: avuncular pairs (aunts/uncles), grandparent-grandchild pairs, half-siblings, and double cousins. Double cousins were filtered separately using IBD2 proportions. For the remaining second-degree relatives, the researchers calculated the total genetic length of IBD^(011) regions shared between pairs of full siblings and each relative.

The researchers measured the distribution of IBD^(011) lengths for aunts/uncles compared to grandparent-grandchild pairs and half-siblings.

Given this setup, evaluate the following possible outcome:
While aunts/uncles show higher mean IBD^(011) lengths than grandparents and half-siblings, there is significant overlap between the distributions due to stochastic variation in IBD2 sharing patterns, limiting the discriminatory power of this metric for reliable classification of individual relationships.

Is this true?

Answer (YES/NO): NO